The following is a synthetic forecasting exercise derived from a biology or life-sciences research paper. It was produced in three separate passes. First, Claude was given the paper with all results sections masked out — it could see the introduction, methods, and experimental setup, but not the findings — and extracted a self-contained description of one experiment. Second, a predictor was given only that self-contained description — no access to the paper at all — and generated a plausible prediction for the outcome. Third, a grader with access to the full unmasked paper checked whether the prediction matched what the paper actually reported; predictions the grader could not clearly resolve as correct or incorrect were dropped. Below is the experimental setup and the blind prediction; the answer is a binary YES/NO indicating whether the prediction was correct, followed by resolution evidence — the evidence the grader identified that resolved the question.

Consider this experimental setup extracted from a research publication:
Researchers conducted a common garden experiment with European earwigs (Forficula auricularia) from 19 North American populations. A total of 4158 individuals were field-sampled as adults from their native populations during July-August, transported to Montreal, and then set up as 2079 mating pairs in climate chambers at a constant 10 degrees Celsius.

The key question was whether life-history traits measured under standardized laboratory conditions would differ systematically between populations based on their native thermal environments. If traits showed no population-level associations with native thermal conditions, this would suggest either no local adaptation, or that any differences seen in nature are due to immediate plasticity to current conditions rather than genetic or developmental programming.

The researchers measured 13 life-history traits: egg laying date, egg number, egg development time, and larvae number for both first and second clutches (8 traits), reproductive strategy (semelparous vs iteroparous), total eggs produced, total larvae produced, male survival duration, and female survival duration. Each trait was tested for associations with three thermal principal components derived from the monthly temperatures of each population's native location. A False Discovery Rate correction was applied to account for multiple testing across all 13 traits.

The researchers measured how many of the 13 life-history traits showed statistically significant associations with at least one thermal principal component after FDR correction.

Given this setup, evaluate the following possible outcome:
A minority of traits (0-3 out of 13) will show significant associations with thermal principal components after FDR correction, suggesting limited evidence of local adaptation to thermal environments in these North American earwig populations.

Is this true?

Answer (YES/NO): NO